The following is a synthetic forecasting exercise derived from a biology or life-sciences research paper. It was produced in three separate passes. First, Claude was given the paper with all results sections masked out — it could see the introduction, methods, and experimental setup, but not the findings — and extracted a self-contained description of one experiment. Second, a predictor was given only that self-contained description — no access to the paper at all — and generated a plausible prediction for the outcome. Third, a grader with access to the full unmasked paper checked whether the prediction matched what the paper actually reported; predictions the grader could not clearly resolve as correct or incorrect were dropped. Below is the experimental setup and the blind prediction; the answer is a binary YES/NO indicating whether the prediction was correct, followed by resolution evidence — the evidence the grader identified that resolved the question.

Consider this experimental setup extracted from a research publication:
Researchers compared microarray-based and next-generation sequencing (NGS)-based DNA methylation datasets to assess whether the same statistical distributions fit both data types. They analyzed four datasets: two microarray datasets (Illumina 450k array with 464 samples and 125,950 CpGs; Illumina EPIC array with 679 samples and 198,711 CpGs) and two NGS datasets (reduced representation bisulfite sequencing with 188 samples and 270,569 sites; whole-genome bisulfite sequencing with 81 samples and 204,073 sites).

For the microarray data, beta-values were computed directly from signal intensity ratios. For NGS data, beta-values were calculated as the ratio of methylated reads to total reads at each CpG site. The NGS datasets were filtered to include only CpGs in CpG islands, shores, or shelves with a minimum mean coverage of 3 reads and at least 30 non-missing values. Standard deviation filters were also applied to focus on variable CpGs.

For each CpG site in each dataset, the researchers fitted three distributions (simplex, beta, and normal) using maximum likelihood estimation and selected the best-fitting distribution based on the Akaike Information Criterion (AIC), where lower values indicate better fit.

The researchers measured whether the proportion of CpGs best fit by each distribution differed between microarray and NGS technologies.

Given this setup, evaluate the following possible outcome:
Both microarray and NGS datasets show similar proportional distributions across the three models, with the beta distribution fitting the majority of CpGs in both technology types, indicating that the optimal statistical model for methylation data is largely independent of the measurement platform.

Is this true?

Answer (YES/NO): NO